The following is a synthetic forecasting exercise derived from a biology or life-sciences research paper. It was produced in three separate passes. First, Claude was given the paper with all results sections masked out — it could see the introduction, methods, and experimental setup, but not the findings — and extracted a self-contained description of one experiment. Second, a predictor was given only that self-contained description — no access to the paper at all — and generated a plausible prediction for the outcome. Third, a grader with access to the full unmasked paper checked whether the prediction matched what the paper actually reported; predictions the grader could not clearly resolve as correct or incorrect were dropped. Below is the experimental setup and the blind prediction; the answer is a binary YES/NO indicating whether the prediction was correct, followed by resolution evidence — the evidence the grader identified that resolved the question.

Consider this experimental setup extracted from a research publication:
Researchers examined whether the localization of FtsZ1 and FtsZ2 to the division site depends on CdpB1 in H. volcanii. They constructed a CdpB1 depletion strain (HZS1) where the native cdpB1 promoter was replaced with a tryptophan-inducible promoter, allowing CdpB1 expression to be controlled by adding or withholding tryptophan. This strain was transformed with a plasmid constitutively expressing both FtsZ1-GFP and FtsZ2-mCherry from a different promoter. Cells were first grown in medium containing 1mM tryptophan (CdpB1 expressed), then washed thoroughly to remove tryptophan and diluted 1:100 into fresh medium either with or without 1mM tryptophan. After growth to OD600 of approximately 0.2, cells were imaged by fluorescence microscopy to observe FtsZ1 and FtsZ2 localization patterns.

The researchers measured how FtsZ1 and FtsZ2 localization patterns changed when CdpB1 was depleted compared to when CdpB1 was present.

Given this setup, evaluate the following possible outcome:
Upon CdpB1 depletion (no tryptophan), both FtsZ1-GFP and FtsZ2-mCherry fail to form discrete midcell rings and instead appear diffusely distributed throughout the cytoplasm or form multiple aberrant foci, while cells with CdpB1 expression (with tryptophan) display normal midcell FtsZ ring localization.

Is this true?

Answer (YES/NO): NO